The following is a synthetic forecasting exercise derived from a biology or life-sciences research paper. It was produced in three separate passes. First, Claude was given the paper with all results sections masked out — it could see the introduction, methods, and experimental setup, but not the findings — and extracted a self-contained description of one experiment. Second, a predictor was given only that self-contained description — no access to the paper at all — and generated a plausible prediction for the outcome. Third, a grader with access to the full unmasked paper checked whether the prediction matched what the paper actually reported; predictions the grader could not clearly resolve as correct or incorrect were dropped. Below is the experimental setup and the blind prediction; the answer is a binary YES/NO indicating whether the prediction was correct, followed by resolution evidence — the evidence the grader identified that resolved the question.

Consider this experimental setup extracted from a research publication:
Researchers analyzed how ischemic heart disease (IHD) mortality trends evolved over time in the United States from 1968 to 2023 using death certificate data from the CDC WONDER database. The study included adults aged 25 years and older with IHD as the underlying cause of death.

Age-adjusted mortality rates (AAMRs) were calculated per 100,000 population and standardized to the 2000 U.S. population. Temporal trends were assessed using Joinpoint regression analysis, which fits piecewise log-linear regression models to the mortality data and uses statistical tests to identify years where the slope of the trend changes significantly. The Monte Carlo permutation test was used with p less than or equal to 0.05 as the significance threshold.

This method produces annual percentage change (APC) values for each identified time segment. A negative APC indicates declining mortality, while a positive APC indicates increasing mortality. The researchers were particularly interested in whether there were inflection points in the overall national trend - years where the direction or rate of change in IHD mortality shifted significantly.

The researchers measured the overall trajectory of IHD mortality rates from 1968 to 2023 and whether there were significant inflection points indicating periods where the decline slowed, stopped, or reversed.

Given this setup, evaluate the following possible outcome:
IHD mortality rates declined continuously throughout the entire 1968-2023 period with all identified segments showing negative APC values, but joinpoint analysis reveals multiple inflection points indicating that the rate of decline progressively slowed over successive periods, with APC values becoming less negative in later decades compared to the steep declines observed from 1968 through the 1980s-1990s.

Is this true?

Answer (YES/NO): NO